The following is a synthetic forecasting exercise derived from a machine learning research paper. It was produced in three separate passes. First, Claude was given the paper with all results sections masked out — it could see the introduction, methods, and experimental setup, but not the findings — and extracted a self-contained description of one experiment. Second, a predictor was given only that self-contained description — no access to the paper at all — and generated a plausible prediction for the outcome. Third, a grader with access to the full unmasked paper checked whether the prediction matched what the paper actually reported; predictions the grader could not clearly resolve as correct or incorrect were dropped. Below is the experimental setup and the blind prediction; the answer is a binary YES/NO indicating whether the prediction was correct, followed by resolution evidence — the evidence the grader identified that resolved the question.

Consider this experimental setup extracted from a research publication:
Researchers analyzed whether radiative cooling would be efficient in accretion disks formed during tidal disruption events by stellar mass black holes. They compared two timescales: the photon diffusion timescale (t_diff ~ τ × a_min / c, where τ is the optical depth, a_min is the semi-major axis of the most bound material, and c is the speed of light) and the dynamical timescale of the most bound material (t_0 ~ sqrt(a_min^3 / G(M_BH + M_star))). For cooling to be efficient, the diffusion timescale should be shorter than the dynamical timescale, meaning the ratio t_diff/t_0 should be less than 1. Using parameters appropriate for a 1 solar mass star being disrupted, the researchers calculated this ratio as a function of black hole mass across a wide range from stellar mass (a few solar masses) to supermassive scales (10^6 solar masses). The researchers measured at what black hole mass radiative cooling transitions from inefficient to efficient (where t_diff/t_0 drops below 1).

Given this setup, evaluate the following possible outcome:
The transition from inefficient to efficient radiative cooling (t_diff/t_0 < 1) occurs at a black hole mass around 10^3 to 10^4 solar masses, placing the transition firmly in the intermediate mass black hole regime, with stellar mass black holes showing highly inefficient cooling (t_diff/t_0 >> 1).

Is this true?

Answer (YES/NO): NO